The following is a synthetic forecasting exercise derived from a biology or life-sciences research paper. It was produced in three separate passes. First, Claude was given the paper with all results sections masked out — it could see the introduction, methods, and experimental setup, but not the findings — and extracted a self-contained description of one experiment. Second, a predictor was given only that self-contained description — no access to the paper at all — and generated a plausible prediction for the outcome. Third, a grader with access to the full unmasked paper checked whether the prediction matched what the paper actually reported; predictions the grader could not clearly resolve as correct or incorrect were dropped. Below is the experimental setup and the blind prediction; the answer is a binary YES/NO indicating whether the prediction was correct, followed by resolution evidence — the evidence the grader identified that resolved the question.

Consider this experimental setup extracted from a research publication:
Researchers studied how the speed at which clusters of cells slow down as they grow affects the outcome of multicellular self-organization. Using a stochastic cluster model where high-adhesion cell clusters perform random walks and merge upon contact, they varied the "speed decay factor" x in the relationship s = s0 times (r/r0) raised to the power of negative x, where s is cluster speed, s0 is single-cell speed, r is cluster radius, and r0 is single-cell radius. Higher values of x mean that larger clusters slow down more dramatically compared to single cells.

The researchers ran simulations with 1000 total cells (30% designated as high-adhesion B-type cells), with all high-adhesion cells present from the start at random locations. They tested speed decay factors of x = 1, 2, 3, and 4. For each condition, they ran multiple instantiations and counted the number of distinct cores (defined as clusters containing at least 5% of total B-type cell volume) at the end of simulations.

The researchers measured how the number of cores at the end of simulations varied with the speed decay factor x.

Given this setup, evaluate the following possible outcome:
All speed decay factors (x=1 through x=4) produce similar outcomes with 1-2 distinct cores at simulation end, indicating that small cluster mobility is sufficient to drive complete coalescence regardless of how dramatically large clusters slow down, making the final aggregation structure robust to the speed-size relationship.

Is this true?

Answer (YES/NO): NO